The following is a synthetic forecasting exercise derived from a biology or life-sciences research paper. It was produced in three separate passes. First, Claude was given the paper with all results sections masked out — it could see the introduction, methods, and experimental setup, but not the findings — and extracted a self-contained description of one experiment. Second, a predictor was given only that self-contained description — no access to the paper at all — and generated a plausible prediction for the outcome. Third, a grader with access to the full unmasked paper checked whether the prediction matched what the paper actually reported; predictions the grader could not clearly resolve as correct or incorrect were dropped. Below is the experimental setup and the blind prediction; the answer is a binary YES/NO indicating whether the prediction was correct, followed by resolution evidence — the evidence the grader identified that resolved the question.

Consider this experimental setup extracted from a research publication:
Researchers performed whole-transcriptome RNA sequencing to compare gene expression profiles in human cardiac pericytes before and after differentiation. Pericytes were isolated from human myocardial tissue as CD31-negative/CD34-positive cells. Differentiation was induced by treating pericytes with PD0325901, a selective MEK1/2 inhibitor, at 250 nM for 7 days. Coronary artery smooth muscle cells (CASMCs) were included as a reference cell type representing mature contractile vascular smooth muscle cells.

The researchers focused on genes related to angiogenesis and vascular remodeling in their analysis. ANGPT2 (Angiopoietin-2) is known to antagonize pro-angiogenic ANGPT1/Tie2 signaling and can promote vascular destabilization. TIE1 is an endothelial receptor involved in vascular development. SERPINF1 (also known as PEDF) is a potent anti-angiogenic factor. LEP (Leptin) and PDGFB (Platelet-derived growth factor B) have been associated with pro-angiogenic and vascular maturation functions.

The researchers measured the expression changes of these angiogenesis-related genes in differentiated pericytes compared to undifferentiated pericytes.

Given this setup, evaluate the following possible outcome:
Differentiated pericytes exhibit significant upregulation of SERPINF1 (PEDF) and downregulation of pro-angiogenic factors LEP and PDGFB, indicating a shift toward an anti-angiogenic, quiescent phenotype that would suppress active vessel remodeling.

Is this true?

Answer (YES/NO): NO